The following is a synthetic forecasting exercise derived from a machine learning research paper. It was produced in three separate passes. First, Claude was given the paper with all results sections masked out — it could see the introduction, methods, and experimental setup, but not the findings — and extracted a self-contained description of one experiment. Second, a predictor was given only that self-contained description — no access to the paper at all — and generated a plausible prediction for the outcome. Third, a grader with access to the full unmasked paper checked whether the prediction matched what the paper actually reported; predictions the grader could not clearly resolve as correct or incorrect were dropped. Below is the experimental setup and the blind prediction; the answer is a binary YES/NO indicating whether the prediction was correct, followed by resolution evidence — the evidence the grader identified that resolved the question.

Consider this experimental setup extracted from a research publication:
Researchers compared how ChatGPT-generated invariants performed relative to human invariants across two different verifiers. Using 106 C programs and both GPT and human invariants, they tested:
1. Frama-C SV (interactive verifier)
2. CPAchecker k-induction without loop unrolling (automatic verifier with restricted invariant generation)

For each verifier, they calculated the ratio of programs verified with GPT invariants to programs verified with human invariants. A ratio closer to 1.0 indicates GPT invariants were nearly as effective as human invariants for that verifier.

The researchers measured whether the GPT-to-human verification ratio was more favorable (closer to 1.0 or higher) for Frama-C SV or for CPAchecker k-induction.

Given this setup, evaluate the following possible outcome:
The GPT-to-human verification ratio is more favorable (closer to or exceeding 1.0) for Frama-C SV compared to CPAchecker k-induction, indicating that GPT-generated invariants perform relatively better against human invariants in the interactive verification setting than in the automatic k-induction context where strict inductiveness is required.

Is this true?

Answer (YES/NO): NO